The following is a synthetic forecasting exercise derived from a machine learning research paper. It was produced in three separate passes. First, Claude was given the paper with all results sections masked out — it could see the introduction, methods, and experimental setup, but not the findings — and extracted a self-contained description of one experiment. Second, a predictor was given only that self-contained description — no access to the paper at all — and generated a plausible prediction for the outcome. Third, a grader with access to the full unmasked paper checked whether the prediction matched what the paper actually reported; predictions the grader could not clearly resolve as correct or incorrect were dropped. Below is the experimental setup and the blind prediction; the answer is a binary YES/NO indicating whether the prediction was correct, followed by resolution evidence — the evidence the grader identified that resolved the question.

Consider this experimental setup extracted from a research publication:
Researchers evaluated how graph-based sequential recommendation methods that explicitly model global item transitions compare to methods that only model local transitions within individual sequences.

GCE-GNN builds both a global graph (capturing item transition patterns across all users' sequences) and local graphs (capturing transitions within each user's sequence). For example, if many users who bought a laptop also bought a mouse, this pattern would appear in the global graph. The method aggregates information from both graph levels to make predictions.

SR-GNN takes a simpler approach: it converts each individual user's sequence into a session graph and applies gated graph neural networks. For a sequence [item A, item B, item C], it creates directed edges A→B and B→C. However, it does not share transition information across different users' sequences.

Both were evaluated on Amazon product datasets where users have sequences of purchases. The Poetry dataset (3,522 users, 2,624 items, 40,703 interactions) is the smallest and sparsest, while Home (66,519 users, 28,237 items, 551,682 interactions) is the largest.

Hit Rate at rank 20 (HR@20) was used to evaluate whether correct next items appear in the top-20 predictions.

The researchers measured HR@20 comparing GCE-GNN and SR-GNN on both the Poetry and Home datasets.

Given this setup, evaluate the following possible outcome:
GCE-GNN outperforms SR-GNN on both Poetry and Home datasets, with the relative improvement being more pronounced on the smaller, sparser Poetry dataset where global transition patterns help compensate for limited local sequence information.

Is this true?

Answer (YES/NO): YES